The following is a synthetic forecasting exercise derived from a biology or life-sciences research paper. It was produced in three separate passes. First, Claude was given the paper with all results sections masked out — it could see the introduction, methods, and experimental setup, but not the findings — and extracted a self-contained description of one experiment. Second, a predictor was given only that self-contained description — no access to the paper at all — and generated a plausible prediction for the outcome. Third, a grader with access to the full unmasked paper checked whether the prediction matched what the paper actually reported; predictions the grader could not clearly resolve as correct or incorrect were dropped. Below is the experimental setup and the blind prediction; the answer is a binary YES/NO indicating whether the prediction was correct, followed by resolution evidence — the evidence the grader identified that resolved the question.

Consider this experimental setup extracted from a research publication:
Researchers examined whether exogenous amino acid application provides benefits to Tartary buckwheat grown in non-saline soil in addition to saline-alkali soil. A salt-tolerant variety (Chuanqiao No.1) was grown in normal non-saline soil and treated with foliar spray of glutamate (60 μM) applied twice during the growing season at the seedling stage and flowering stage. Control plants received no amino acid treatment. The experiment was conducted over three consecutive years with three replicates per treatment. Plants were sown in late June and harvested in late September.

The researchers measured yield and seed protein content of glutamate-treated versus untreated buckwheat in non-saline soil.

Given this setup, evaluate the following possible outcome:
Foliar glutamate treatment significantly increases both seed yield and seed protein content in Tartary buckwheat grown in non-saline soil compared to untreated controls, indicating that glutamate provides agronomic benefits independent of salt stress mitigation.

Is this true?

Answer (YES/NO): NO